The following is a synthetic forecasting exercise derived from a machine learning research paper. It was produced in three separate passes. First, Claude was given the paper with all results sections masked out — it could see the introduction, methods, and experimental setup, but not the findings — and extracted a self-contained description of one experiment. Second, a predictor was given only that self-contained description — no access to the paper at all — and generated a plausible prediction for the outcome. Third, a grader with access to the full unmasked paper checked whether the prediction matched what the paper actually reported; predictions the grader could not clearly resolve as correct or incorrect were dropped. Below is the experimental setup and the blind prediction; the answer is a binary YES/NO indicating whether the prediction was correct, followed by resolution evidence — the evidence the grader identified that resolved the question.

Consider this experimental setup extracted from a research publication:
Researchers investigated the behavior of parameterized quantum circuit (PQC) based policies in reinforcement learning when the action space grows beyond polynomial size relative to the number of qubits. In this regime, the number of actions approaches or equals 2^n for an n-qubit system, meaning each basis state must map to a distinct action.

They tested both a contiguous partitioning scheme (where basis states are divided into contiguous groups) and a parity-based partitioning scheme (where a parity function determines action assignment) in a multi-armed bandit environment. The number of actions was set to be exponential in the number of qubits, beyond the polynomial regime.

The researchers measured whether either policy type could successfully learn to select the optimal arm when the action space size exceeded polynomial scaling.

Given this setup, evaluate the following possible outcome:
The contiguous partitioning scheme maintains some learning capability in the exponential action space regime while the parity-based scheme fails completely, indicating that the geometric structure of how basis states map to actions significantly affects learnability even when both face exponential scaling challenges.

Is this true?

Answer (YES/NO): NO